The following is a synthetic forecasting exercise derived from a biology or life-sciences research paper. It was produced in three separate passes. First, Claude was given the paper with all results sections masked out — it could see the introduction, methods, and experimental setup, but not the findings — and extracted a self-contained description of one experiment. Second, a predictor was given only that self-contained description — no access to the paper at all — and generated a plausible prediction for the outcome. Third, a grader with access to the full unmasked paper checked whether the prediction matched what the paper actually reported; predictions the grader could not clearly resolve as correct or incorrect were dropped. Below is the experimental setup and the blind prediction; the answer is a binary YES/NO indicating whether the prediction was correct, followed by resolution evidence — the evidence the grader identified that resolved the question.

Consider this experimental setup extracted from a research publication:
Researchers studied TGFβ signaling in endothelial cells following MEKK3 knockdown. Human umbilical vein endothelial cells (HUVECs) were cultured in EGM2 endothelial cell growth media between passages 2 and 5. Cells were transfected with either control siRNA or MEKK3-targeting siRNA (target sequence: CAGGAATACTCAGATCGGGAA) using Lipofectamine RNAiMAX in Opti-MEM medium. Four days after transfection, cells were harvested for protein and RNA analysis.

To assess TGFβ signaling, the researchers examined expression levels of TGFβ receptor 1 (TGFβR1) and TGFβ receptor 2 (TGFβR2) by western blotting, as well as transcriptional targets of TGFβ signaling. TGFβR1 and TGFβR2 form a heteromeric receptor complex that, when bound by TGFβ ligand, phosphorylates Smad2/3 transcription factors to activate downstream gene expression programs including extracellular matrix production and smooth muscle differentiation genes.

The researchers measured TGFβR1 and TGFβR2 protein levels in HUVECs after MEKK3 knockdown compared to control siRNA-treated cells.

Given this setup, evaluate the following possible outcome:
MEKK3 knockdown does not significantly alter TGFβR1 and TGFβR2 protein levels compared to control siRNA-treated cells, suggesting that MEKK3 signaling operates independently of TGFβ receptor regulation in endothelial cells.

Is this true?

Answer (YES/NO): NO